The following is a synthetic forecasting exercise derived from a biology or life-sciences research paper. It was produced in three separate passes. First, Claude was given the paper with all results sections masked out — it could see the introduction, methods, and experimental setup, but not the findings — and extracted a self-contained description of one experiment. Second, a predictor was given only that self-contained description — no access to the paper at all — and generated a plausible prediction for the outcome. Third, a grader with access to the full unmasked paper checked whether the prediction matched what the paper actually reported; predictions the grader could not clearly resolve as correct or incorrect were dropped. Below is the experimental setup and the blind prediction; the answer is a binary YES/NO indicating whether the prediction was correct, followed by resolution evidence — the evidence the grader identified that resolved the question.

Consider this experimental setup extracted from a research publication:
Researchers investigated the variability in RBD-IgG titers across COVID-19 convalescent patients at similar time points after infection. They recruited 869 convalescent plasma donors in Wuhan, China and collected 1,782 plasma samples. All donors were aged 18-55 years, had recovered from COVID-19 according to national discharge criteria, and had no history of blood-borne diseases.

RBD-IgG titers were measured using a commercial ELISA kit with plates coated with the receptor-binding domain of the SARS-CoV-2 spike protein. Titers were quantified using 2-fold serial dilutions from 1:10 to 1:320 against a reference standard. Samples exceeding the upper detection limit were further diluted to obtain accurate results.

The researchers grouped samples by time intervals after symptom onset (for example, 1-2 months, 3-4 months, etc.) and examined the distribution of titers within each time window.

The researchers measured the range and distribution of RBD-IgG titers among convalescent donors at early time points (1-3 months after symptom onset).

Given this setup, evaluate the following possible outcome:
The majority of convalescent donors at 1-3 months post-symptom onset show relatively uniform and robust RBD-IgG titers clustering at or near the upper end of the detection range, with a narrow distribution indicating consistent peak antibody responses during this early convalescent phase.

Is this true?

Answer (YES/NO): NO